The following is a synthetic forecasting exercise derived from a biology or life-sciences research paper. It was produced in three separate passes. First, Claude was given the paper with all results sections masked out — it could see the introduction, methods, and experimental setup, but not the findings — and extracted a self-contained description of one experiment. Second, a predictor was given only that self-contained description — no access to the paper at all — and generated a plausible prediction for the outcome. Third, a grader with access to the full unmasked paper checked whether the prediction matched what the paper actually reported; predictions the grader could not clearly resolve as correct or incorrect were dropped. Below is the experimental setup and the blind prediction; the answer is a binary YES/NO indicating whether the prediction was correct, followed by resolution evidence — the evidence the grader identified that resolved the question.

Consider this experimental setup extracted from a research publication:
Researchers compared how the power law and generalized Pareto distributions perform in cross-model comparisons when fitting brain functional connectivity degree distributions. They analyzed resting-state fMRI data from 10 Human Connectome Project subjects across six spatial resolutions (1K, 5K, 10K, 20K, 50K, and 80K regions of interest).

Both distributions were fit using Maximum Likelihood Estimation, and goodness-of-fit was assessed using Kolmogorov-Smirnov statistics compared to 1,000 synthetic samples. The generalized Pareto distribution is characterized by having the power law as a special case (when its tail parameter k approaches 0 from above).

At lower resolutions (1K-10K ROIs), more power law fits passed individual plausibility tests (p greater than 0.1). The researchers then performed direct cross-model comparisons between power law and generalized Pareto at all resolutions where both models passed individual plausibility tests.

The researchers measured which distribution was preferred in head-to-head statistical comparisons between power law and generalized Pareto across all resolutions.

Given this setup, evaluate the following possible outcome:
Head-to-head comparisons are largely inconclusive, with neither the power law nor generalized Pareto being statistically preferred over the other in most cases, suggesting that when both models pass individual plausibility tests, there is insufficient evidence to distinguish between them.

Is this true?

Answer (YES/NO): NO